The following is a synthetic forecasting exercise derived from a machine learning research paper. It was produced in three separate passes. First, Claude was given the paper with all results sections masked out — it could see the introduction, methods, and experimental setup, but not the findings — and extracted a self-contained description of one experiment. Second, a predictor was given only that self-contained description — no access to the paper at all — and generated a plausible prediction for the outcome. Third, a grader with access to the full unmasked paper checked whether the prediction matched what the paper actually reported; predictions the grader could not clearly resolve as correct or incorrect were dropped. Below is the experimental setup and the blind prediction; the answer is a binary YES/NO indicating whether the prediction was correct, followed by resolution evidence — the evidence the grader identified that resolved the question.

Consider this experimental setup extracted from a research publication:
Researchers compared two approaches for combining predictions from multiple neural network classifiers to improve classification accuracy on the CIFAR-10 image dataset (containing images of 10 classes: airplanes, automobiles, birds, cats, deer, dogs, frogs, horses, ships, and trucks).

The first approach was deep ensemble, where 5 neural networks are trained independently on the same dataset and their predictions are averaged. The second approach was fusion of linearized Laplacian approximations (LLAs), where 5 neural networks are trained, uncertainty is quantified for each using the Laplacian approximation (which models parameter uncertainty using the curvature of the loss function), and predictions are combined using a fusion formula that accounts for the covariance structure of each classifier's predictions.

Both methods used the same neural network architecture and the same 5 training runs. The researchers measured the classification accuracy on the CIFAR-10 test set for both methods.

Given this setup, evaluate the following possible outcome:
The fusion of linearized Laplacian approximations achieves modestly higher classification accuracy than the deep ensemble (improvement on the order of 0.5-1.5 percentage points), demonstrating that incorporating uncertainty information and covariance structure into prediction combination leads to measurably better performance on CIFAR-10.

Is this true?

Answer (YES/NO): NO